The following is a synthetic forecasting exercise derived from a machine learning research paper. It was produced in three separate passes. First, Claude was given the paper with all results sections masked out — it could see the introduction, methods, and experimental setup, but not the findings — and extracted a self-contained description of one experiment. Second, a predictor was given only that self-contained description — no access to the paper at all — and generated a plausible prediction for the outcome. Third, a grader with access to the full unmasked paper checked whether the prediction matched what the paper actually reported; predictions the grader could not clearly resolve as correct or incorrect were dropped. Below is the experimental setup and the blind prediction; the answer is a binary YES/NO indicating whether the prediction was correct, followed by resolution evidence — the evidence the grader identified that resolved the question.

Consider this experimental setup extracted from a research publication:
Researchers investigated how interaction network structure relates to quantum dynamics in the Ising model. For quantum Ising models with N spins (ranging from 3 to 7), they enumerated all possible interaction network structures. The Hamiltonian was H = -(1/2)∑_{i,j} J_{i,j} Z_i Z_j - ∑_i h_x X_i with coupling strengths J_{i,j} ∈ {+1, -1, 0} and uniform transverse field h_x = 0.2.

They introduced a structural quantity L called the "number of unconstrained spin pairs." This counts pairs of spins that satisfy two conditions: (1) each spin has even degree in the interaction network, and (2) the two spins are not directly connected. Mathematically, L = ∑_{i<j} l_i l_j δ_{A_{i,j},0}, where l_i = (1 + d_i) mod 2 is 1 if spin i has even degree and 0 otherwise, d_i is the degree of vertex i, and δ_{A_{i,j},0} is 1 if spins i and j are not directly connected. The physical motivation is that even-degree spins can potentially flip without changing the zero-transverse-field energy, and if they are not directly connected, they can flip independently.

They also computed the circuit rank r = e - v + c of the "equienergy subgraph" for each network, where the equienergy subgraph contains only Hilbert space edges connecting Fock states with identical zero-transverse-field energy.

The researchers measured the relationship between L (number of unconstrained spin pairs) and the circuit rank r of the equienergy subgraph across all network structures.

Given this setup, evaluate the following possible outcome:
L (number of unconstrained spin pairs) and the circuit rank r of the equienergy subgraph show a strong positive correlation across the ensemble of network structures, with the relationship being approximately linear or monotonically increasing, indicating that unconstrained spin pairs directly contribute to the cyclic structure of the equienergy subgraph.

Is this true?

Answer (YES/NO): YES